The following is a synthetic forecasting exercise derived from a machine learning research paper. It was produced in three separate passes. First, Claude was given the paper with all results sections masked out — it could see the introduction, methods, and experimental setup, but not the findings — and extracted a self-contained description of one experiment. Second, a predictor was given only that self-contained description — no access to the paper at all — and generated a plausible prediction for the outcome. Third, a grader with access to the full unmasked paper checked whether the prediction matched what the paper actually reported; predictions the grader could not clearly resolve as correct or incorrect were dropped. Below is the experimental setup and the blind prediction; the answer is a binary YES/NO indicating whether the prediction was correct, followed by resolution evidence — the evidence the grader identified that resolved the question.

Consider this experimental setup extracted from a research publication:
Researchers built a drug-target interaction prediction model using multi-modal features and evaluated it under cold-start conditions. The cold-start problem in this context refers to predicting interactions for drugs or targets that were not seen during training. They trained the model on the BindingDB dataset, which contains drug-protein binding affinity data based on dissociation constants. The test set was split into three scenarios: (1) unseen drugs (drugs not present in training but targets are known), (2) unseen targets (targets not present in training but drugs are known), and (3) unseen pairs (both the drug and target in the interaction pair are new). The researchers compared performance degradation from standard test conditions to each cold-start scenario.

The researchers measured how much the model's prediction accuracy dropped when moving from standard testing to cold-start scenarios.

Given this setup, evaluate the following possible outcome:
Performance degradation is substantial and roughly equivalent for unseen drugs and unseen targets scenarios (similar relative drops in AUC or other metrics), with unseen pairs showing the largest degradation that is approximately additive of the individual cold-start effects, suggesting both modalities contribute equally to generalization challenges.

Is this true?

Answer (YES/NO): NO